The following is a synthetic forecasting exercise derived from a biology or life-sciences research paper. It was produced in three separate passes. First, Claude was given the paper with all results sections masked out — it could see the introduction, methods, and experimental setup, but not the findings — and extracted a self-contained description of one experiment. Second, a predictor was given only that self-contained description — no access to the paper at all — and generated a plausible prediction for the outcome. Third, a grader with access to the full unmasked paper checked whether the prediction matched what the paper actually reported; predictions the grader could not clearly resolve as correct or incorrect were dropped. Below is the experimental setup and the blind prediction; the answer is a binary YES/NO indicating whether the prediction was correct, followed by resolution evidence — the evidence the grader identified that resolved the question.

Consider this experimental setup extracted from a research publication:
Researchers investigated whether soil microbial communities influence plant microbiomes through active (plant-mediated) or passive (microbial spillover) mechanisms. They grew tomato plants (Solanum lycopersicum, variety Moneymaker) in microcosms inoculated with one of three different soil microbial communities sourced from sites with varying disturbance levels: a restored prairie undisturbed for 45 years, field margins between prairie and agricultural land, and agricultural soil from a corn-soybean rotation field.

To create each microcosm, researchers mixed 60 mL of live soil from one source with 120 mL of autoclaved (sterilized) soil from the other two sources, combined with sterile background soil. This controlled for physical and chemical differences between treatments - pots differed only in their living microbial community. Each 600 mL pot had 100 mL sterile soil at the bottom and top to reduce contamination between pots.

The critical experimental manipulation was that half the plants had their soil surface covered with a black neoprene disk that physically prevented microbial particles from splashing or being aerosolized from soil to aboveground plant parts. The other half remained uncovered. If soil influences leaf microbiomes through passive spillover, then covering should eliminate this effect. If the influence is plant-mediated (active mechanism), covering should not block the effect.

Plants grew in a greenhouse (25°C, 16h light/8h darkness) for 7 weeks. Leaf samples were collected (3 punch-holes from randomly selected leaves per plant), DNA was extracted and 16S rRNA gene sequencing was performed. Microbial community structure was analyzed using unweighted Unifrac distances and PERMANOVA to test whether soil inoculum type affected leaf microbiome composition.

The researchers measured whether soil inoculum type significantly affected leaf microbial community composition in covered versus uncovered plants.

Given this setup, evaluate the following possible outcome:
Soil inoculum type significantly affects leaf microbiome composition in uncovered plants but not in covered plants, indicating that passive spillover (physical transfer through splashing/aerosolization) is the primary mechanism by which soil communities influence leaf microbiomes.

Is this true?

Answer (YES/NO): NO